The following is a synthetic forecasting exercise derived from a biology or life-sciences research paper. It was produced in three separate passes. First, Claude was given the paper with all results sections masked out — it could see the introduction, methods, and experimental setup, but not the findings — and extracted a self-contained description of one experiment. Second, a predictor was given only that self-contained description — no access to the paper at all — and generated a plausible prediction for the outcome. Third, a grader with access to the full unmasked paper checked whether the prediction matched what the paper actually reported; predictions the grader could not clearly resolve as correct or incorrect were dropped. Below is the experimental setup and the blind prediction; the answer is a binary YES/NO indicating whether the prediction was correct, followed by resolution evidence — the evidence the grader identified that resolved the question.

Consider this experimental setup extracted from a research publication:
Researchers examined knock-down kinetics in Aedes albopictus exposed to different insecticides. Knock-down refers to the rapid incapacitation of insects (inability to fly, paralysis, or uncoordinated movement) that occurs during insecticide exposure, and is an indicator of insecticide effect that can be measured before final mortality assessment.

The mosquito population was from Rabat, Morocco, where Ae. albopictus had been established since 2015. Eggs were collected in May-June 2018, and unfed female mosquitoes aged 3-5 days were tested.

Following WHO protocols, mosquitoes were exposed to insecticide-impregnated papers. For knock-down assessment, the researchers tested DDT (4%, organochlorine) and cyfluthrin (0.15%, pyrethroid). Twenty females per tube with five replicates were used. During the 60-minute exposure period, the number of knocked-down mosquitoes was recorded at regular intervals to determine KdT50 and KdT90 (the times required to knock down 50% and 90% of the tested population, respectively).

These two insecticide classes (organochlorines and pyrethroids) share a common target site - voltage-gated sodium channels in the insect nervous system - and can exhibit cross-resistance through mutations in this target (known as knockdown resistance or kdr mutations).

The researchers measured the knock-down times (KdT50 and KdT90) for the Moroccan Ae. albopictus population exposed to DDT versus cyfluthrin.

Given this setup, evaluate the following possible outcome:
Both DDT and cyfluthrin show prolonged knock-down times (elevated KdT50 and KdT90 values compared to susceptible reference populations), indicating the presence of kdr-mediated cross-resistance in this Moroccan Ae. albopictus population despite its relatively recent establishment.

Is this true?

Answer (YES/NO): NO